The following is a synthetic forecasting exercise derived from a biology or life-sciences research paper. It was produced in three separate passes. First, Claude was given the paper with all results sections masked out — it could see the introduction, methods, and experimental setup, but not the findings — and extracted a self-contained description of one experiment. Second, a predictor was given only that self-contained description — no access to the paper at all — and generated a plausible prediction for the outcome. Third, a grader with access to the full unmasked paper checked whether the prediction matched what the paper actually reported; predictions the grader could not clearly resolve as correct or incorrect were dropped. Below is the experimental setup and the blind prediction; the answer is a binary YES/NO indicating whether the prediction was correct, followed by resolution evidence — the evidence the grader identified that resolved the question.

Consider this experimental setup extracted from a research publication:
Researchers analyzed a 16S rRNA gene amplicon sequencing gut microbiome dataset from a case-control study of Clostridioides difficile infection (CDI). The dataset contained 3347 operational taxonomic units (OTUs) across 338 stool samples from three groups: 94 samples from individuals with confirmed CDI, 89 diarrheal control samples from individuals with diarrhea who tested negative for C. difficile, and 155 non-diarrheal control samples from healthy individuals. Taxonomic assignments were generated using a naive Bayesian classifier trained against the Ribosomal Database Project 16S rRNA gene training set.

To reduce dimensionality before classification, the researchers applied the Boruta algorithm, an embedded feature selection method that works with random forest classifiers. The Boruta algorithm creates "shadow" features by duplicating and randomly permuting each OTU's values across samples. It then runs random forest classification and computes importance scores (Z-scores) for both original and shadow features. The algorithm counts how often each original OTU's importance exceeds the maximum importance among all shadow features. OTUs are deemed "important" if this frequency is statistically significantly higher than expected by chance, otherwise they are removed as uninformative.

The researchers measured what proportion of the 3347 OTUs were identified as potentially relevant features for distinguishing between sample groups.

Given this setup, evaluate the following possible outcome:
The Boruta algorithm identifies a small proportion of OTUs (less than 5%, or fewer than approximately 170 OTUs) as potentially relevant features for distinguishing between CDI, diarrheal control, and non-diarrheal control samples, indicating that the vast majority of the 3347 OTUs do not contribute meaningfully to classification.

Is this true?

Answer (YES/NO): NO